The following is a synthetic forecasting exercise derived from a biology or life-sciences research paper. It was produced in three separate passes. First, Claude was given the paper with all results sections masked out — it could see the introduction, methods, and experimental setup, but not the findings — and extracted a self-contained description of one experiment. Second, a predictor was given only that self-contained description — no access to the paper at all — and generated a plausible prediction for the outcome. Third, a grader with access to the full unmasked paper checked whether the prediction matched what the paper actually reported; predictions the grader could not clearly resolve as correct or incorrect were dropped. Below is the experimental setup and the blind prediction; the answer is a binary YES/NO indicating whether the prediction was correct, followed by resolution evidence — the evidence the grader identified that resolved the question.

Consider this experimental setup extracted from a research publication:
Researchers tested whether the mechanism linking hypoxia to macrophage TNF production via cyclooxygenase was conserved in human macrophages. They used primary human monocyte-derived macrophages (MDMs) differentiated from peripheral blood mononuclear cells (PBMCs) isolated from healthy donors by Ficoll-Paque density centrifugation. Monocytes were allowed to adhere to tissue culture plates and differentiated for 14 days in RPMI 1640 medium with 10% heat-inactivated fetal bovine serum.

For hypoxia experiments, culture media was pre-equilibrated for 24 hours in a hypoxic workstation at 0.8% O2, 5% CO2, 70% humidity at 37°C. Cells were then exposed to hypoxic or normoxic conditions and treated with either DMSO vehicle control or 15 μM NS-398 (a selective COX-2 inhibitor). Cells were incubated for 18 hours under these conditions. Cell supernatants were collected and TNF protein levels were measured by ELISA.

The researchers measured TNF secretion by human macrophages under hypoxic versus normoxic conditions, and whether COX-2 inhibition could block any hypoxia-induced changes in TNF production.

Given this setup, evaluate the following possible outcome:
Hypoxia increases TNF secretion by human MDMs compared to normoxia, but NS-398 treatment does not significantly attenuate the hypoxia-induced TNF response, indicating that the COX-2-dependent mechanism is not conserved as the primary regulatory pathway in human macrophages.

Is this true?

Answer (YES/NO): NO